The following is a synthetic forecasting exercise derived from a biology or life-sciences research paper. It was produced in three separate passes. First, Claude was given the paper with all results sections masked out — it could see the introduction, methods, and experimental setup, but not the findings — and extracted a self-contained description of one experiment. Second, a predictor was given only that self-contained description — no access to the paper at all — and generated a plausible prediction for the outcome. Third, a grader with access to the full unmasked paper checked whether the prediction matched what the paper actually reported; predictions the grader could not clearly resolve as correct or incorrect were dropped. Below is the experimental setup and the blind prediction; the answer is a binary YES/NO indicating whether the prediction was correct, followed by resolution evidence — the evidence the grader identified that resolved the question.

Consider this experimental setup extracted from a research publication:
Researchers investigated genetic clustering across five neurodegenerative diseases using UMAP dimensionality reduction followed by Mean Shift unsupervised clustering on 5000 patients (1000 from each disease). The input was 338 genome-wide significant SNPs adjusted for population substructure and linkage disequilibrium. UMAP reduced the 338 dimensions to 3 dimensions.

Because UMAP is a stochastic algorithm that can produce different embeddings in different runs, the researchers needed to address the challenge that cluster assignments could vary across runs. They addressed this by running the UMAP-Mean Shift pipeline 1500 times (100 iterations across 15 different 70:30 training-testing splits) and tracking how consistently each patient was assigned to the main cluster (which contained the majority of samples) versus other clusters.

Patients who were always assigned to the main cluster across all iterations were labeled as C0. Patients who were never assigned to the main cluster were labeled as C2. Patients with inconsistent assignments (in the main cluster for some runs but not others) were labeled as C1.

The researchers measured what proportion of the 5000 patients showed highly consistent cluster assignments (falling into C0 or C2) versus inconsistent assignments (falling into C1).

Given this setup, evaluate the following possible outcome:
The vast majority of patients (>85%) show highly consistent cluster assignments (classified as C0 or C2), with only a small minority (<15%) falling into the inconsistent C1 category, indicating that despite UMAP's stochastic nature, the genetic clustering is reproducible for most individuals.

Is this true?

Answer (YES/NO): NO